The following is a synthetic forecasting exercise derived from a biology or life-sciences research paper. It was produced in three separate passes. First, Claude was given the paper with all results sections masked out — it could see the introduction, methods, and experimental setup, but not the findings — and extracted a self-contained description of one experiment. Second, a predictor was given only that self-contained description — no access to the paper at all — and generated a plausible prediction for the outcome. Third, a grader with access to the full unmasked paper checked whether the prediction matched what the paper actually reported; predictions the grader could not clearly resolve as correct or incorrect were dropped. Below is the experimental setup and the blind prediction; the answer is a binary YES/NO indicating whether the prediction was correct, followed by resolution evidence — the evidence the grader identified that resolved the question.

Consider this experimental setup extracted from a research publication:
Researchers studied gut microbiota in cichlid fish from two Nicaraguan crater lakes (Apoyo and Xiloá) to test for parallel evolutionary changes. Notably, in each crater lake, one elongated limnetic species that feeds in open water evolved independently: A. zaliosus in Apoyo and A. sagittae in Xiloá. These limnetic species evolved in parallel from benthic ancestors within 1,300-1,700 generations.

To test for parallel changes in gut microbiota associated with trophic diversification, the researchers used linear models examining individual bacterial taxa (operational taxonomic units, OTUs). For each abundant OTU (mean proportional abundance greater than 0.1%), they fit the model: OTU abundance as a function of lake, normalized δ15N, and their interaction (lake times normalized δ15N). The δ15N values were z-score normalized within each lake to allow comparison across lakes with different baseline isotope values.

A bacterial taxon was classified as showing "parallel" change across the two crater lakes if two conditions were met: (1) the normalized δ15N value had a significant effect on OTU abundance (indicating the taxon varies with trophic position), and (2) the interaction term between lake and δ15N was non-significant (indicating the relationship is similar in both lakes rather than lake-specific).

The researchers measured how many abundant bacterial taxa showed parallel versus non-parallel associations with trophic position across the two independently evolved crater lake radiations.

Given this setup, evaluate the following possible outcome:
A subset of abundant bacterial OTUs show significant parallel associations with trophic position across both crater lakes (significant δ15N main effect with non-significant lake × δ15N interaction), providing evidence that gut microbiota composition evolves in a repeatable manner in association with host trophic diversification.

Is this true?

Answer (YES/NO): NO